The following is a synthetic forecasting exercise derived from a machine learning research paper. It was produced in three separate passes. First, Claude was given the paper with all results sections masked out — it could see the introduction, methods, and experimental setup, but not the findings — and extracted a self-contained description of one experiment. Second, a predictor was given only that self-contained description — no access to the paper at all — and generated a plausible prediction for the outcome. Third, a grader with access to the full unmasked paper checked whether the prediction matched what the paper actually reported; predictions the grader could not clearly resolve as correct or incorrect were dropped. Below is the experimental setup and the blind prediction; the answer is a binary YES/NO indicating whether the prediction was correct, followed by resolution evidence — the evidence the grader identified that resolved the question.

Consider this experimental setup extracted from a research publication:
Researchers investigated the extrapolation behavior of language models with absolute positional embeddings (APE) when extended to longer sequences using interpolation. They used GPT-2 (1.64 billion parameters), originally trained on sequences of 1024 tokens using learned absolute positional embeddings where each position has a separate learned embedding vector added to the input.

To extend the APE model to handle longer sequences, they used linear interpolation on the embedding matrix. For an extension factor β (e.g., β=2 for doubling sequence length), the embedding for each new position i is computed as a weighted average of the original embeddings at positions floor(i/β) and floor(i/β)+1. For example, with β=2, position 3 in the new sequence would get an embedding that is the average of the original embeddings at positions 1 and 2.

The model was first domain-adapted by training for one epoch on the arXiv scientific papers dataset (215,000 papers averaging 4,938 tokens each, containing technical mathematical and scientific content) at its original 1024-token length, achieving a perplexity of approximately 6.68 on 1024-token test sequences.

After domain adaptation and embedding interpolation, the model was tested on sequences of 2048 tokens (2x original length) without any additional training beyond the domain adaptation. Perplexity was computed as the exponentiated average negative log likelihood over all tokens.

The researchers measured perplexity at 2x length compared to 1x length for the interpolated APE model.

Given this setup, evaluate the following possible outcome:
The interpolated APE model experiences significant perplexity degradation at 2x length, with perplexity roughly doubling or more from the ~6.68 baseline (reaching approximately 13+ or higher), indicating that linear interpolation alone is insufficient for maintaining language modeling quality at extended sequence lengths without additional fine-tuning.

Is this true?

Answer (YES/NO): NO